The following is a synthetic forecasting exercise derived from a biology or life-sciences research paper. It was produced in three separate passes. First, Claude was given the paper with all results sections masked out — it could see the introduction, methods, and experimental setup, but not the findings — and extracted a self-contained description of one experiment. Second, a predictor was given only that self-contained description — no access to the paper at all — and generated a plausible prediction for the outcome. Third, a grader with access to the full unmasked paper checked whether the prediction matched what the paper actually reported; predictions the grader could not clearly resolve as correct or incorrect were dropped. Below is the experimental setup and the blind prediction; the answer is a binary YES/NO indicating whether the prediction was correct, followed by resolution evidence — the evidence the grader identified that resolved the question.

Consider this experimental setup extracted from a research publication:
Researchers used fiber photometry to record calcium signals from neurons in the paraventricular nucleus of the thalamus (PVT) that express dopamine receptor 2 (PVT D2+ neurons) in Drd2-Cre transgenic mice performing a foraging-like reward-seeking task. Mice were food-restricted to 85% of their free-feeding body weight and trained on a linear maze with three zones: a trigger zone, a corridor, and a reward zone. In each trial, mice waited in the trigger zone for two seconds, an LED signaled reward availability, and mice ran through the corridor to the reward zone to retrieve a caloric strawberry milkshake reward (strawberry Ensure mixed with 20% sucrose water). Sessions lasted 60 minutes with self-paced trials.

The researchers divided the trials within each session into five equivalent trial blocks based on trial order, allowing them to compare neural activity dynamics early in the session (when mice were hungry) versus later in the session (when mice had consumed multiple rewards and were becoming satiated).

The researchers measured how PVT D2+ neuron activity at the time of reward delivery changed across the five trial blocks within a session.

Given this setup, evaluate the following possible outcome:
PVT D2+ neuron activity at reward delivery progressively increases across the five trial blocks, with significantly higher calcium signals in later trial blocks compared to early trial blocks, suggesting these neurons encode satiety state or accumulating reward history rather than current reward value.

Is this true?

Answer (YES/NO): NO